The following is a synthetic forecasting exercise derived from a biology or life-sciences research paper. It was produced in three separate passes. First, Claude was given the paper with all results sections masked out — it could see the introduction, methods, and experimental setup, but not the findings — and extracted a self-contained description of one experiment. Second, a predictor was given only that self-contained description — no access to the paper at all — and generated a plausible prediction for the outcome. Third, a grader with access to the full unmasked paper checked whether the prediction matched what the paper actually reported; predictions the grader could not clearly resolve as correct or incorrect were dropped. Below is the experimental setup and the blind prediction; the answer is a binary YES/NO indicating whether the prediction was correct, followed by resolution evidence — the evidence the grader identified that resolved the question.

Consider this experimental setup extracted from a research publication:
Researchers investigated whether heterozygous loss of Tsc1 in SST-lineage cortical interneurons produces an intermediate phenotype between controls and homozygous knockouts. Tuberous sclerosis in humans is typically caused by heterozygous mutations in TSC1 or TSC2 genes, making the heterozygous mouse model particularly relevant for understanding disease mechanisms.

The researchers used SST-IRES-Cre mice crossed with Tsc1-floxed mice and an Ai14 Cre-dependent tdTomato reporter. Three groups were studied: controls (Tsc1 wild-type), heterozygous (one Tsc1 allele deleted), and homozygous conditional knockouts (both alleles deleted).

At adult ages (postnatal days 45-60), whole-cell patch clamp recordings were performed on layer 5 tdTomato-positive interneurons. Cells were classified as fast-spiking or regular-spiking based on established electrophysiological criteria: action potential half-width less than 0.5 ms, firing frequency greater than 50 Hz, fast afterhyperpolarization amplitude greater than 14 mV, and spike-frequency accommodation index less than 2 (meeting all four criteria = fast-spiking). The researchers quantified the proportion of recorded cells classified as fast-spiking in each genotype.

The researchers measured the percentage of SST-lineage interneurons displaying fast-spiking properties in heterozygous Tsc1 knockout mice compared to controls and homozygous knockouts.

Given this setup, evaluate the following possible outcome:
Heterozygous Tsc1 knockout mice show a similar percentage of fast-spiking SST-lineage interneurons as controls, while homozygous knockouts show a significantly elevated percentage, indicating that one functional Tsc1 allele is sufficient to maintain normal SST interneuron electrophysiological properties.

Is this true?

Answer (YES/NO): NO